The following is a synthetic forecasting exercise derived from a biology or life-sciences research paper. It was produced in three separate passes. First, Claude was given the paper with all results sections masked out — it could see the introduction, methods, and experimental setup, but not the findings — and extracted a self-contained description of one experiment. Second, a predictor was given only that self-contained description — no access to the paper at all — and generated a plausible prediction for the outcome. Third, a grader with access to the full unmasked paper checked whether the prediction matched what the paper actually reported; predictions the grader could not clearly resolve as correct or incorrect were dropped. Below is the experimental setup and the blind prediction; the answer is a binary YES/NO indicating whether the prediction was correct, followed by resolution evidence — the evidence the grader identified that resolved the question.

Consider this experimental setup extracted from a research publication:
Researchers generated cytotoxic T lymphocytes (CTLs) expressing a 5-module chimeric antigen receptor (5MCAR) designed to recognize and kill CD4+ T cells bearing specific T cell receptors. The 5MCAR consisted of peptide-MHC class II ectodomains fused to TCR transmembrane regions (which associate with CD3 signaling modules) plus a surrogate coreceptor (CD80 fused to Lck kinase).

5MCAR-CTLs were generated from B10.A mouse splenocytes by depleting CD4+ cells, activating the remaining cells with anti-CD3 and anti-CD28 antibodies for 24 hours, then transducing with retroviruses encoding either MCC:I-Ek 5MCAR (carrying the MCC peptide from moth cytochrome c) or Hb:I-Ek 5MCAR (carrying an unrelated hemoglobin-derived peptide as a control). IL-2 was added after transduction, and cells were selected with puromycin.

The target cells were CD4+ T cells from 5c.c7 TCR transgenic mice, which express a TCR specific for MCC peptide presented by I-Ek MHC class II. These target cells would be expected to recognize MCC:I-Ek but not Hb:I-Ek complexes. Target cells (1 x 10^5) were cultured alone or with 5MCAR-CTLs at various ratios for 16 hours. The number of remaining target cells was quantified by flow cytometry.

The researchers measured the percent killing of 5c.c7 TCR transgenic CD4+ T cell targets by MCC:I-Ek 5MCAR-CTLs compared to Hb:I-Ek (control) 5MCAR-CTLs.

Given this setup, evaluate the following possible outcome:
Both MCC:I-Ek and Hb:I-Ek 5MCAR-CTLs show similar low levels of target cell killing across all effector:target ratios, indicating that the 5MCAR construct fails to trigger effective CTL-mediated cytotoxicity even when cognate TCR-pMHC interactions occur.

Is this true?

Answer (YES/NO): NO